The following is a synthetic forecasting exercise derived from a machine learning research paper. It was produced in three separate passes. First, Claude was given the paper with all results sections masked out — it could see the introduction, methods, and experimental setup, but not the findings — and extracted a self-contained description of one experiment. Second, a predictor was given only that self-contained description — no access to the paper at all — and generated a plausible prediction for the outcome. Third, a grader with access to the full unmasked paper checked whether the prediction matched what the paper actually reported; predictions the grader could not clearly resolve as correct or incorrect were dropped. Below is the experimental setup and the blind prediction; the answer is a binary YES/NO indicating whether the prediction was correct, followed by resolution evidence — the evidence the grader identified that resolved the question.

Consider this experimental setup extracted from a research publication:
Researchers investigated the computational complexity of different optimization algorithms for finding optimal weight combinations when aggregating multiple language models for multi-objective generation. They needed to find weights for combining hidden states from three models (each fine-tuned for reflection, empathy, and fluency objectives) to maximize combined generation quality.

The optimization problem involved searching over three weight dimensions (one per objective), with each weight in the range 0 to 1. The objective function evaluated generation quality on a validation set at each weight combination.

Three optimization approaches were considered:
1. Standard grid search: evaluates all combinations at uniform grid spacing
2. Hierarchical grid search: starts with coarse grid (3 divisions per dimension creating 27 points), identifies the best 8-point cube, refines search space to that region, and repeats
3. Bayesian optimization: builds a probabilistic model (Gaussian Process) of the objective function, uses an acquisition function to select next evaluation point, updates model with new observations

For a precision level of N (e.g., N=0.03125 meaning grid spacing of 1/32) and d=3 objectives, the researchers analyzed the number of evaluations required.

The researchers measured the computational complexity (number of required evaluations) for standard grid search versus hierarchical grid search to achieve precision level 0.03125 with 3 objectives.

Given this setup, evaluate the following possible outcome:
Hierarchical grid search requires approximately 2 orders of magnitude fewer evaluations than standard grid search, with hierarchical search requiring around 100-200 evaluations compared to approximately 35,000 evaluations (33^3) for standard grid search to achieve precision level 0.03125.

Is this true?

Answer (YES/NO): NO